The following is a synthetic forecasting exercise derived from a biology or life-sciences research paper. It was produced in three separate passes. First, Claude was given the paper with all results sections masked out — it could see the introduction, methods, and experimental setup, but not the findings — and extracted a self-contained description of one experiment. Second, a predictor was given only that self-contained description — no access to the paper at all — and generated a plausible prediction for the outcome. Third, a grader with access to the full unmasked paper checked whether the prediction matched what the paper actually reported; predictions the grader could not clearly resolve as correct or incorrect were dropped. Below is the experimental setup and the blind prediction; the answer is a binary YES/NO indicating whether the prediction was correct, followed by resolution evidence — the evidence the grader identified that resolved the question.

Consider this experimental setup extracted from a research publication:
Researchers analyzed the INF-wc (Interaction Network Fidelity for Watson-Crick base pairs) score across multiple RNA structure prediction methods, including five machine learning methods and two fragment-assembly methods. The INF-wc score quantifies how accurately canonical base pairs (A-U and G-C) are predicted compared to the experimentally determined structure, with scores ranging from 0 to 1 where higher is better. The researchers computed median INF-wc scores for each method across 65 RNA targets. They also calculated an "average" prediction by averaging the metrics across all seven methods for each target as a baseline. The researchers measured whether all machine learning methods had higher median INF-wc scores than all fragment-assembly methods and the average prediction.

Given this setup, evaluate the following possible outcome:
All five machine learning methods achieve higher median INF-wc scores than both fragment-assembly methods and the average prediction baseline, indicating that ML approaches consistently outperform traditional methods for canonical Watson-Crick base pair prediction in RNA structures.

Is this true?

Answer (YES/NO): NO